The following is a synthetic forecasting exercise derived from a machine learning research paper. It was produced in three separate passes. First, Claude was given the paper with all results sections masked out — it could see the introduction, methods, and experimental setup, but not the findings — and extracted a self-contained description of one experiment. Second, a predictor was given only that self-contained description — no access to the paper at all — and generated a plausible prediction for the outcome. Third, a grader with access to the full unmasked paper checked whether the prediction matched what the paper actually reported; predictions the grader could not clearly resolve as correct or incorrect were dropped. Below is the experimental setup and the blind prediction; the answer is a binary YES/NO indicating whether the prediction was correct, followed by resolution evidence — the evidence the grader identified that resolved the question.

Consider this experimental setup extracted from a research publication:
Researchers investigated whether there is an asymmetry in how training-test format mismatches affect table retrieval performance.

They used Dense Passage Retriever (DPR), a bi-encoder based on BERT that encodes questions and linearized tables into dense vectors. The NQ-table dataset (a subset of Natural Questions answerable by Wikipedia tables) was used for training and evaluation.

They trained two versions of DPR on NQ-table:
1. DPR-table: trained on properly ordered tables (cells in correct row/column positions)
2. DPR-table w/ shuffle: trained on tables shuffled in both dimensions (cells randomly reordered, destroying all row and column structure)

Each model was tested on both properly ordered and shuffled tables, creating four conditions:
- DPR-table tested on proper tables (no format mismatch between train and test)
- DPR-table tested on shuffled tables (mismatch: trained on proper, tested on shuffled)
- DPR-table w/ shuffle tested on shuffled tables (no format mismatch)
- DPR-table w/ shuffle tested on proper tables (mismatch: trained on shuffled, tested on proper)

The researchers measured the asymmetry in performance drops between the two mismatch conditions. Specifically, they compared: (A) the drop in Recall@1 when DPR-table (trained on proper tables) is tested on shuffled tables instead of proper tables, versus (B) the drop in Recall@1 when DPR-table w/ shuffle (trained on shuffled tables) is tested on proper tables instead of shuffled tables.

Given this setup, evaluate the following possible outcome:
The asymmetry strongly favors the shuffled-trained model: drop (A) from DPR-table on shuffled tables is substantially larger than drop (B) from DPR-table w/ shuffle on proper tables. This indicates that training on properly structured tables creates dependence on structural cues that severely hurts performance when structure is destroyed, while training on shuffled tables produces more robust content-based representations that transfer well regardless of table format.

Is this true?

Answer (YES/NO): YES